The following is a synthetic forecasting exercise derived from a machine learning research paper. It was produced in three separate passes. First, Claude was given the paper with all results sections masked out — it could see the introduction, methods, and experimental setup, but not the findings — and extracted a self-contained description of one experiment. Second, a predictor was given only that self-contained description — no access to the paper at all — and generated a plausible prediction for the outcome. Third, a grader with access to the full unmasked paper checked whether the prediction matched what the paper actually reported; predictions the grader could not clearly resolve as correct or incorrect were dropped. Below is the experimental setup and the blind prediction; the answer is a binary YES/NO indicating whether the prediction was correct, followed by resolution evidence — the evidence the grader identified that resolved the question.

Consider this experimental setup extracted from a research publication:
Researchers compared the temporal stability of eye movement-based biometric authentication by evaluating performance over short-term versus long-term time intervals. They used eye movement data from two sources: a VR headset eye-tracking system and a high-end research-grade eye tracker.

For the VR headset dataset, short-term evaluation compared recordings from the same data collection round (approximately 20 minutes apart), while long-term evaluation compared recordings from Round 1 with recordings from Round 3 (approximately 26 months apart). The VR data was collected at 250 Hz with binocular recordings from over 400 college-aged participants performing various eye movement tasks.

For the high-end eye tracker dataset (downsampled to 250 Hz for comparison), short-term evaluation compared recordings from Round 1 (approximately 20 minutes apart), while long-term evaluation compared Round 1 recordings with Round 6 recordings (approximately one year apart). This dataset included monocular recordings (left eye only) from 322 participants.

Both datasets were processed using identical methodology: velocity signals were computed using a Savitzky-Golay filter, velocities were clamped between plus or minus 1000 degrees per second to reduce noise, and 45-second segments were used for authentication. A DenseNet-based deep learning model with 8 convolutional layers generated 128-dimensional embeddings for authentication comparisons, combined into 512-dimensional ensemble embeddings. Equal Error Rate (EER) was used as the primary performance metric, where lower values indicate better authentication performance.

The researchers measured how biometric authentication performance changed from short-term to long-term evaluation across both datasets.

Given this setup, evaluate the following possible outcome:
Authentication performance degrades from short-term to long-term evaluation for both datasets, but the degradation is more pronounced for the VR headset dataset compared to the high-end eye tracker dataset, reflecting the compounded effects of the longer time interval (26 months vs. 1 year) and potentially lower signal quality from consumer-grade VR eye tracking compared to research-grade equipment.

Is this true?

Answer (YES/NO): YES